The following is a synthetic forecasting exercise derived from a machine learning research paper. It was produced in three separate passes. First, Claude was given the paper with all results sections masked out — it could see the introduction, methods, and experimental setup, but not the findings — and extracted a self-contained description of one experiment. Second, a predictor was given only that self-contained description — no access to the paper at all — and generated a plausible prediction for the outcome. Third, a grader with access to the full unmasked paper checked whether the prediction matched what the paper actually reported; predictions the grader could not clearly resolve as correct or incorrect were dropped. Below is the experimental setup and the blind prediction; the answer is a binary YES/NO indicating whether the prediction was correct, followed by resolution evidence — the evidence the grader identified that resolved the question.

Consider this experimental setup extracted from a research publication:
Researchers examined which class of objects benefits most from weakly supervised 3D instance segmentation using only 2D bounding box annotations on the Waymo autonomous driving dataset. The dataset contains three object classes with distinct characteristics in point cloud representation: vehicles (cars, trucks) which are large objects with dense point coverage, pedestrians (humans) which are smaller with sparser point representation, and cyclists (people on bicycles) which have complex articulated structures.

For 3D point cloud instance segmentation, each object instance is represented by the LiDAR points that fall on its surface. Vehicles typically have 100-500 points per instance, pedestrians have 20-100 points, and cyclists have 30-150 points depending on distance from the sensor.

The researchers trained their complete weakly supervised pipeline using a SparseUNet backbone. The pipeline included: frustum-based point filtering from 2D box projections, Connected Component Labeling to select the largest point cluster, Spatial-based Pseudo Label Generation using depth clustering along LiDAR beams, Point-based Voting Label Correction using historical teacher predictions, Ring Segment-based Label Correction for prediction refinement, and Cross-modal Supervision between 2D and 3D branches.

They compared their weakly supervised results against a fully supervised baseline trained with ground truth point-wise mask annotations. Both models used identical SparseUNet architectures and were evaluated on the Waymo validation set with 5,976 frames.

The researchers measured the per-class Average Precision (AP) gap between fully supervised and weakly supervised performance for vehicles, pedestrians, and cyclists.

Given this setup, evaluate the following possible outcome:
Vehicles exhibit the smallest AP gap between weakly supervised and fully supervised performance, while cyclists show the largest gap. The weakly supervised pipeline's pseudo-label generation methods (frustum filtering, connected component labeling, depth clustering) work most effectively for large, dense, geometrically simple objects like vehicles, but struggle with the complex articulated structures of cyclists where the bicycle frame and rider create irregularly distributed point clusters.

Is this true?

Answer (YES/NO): NO